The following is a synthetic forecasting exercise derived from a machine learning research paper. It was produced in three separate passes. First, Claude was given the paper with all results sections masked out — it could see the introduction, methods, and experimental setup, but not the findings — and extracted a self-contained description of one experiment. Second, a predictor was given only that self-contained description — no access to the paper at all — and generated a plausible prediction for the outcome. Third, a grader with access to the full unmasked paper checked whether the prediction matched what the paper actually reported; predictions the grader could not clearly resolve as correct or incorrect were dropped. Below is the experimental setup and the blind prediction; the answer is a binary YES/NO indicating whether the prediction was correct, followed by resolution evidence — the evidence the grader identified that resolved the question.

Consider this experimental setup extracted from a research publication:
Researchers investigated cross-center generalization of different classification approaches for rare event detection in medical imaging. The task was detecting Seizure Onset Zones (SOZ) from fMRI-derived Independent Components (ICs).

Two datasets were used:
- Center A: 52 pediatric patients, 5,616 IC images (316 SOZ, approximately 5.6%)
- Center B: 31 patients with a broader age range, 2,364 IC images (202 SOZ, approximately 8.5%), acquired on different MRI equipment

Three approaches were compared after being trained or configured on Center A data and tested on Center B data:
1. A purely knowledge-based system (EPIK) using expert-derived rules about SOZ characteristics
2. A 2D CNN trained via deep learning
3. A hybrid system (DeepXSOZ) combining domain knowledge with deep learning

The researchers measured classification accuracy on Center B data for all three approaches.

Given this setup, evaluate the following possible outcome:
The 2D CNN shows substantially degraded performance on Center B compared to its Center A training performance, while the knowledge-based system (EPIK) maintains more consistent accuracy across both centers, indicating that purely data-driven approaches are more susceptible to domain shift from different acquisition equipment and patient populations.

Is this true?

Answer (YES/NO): NO